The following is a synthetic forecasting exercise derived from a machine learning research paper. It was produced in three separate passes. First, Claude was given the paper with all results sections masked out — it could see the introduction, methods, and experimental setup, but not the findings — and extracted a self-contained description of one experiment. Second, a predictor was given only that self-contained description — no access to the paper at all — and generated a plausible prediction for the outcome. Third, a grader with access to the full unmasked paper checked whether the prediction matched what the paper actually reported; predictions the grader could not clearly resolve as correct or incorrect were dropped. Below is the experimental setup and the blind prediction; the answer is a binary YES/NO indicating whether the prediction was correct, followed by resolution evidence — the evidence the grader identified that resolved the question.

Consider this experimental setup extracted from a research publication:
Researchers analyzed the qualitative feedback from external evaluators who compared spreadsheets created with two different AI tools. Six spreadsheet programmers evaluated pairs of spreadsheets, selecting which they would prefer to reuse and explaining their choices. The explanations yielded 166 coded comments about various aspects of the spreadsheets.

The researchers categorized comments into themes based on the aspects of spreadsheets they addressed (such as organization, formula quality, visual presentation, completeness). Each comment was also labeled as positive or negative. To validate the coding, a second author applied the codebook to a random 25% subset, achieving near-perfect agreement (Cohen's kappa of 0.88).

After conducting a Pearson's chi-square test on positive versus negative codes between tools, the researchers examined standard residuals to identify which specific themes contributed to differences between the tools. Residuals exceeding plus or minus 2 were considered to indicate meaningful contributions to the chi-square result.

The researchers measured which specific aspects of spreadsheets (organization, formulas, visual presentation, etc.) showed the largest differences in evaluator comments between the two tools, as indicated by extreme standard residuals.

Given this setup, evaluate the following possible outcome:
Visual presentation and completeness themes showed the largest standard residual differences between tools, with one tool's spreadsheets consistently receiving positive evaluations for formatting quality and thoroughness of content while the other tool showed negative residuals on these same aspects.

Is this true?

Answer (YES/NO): NO